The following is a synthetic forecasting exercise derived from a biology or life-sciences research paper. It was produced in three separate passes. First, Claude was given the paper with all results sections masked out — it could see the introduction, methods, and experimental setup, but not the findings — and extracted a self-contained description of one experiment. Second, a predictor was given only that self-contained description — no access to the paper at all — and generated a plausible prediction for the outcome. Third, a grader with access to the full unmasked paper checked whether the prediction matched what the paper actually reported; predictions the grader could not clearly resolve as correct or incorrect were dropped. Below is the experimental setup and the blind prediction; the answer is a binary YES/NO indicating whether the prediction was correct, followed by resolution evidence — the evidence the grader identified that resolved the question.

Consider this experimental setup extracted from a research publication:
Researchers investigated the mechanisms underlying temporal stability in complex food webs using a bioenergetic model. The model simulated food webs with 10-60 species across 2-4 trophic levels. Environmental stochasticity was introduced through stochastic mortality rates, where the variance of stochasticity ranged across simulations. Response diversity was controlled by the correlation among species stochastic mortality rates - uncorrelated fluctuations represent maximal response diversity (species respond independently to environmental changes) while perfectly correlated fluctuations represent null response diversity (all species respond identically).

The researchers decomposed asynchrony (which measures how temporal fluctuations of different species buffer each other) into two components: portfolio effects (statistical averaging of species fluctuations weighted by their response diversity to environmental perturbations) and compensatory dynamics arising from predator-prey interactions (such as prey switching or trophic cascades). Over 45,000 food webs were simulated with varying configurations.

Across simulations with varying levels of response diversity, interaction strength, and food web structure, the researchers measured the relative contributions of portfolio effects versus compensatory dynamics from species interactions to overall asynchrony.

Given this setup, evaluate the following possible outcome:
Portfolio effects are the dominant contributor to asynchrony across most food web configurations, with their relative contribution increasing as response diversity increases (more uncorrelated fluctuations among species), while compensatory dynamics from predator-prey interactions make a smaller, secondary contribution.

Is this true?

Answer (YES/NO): YES